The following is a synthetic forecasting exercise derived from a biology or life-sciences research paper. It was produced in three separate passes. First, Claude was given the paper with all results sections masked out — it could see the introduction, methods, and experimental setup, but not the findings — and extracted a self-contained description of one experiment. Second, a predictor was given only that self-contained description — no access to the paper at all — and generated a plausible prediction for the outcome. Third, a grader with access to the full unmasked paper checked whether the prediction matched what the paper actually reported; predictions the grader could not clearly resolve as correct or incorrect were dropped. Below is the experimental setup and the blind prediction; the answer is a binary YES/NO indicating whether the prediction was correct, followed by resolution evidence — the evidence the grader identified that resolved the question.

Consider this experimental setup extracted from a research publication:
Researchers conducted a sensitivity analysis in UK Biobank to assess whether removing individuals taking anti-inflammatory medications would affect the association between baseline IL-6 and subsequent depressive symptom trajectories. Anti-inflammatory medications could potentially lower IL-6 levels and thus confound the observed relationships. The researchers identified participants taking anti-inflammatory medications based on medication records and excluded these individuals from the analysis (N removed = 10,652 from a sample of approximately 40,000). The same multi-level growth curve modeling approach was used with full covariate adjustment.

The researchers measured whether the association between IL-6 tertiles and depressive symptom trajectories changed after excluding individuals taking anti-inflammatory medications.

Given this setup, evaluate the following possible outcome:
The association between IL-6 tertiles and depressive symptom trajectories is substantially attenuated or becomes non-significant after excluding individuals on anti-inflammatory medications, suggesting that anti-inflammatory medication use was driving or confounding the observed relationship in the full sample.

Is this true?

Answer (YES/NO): NO